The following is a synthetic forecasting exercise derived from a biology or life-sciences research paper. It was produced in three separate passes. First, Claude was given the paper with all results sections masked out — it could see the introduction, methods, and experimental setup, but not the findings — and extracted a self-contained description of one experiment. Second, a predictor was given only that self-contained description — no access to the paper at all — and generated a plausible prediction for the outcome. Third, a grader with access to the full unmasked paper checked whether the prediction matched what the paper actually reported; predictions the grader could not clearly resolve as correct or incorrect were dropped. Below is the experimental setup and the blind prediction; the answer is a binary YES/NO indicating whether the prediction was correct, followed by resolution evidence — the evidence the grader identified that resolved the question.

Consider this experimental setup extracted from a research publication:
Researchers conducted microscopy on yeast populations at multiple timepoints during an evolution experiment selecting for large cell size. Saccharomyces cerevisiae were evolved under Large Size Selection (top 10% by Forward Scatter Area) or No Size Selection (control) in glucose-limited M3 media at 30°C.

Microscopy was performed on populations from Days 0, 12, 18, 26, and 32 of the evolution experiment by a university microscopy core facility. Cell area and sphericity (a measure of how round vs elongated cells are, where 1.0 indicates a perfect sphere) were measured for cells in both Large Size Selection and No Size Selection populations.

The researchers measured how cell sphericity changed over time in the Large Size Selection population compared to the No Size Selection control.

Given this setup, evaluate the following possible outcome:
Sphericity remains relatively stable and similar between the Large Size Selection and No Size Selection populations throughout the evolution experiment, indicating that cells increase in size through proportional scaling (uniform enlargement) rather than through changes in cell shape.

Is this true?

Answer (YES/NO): NO